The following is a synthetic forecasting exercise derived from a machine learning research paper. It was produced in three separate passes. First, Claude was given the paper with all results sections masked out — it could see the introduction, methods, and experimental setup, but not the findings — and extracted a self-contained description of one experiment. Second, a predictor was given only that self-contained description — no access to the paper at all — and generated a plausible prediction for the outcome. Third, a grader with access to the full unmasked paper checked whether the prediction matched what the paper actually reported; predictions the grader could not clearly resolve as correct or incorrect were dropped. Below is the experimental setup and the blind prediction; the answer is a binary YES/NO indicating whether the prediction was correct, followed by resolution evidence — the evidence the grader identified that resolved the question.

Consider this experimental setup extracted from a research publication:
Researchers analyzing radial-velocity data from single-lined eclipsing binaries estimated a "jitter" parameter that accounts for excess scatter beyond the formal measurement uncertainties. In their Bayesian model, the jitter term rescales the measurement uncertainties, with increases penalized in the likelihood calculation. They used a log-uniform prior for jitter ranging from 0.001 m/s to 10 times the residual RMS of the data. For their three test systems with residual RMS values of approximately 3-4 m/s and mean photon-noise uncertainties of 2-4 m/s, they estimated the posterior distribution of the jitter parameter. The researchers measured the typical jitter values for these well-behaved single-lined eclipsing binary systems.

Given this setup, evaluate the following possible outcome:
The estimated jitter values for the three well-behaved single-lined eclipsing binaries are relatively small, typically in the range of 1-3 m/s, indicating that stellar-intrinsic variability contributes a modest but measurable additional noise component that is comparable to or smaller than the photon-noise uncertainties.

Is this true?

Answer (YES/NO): NO